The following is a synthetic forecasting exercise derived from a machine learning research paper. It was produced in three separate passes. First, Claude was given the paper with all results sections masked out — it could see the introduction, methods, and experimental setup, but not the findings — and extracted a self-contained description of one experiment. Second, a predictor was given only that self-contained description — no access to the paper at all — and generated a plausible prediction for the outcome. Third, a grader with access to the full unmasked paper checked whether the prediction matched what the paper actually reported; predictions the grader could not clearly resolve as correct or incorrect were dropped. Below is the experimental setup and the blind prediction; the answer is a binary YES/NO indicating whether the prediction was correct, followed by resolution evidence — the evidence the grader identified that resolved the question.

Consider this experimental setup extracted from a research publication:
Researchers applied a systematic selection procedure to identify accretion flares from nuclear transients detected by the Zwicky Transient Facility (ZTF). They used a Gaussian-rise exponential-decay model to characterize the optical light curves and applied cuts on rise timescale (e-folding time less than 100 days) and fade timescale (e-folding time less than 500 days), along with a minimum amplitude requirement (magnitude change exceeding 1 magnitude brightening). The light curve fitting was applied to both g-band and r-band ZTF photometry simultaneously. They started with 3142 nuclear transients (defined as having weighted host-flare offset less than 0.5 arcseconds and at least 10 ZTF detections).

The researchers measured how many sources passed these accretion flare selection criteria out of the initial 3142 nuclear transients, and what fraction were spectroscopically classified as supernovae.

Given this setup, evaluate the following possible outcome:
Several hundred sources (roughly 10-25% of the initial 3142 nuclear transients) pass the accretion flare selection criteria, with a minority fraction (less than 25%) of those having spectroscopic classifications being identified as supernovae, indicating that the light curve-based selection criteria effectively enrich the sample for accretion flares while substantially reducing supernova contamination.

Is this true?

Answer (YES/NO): NO